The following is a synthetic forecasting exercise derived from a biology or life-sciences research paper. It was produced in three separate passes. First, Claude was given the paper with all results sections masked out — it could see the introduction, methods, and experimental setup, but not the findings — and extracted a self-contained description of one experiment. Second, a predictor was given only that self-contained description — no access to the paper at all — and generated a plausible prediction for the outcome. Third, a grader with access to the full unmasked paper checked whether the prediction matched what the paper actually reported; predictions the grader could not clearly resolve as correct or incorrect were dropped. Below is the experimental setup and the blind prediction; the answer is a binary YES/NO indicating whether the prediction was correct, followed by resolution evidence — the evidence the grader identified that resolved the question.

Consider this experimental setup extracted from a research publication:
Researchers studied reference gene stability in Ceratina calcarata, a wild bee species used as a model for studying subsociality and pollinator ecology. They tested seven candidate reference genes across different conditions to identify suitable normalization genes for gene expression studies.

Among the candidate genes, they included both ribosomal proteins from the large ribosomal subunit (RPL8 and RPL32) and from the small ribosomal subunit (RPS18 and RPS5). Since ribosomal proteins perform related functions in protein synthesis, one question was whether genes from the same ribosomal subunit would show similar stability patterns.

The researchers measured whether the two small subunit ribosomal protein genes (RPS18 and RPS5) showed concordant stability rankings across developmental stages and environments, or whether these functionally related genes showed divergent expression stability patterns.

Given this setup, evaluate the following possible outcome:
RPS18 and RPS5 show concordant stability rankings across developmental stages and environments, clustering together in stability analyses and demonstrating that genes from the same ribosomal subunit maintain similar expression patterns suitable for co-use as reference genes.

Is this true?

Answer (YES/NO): NO